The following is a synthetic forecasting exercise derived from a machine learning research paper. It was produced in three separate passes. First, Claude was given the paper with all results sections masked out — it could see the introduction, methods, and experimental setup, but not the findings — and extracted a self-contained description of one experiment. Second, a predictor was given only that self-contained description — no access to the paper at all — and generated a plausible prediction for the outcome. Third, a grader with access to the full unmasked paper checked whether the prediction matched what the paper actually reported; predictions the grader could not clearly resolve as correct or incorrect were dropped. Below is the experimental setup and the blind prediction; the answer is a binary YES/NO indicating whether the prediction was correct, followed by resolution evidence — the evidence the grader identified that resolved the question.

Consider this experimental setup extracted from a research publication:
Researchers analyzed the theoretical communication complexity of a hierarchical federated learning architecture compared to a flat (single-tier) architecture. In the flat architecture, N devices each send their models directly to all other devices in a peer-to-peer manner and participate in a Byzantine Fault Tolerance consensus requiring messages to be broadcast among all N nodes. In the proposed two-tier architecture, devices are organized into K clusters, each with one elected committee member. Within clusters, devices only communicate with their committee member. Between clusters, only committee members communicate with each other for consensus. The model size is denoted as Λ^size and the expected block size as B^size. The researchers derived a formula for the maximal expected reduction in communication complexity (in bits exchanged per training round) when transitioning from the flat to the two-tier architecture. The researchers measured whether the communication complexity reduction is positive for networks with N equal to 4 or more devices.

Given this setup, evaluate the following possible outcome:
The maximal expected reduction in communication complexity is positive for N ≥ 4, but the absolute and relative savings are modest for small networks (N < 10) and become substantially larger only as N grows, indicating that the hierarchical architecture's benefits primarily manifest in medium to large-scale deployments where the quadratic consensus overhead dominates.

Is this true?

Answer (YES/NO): NO